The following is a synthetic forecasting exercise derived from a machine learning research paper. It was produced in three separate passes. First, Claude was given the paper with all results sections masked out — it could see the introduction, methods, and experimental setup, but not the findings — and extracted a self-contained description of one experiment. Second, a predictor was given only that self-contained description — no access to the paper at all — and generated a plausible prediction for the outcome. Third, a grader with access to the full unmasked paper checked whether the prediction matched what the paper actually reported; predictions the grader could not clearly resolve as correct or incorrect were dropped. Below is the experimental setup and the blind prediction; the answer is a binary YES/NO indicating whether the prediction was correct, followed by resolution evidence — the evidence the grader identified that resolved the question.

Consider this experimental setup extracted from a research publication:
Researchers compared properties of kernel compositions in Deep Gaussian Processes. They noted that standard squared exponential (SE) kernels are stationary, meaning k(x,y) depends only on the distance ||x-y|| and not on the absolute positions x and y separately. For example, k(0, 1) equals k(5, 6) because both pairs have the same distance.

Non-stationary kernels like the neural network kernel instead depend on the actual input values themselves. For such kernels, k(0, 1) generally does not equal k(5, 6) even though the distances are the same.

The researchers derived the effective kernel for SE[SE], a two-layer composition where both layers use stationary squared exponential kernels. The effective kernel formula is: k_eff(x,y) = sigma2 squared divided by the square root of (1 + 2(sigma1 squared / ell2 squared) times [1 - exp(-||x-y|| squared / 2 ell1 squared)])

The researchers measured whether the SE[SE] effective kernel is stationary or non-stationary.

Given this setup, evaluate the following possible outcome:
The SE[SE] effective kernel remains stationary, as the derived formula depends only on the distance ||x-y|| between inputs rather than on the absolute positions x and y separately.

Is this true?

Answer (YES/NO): YES